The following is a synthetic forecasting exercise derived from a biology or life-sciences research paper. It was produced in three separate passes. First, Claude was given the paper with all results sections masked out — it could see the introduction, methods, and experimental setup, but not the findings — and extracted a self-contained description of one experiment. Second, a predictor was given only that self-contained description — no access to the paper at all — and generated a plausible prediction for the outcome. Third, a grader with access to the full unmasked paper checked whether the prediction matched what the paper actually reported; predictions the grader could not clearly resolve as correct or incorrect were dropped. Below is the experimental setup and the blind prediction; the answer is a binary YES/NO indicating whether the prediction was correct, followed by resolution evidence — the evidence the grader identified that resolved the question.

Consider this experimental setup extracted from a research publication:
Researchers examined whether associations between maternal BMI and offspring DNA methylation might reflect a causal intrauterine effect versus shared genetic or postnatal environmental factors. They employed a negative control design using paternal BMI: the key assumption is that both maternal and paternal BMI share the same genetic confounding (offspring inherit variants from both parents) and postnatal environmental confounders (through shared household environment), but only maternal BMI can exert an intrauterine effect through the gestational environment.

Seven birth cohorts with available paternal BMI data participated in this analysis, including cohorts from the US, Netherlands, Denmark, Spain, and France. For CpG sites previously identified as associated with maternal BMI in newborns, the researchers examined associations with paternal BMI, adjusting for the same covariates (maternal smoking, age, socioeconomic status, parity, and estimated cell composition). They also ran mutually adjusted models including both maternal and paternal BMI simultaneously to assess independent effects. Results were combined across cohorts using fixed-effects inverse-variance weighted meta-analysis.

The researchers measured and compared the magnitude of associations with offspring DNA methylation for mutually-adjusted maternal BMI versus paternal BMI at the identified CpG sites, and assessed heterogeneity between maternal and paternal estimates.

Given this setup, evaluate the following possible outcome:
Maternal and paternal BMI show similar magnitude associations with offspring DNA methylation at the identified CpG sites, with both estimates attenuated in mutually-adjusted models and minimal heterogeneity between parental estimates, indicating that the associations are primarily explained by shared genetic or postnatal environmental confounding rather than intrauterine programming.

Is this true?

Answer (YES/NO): NO